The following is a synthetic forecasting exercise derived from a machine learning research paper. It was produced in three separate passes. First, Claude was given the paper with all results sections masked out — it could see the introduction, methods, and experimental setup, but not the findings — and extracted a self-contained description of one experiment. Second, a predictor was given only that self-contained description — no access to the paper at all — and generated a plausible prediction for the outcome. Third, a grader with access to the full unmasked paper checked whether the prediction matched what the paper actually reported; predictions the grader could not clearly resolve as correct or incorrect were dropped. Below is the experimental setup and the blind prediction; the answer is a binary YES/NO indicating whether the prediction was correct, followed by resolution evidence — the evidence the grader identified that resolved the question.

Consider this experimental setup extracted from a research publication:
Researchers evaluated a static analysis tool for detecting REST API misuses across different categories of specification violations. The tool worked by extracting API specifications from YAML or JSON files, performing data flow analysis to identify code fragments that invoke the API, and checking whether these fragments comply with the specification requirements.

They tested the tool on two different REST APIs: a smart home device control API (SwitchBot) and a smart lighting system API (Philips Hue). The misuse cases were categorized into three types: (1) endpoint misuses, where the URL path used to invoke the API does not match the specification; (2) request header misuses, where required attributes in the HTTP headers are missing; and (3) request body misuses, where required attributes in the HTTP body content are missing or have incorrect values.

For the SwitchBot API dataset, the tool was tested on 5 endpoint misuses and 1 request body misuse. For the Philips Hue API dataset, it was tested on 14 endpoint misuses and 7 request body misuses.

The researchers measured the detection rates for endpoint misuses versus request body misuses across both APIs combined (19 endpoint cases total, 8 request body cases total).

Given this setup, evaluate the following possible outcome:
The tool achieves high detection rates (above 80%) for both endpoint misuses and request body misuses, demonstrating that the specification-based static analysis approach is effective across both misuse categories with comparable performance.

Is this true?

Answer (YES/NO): YES